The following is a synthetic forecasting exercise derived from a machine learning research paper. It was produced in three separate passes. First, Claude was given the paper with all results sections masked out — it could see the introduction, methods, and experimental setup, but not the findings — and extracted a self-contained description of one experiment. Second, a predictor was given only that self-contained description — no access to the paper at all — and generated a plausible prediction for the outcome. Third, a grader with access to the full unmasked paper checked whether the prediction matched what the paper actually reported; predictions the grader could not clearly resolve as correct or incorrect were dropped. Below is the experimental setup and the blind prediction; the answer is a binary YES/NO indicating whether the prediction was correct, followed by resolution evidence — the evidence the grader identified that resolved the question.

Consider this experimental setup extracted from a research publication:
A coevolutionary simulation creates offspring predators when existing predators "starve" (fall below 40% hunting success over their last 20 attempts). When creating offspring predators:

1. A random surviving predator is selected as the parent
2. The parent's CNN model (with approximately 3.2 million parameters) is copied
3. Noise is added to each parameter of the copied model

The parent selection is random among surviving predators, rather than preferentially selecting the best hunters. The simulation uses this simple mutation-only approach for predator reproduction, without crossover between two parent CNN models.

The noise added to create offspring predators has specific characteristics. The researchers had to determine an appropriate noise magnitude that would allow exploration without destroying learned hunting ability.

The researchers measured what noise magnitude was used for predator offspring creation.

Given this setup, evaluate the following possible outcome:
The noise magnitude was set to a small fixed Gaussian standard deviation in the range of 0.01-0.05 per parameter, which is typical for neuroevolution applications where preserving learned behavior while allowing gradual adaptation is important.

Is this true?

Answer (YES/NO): NO